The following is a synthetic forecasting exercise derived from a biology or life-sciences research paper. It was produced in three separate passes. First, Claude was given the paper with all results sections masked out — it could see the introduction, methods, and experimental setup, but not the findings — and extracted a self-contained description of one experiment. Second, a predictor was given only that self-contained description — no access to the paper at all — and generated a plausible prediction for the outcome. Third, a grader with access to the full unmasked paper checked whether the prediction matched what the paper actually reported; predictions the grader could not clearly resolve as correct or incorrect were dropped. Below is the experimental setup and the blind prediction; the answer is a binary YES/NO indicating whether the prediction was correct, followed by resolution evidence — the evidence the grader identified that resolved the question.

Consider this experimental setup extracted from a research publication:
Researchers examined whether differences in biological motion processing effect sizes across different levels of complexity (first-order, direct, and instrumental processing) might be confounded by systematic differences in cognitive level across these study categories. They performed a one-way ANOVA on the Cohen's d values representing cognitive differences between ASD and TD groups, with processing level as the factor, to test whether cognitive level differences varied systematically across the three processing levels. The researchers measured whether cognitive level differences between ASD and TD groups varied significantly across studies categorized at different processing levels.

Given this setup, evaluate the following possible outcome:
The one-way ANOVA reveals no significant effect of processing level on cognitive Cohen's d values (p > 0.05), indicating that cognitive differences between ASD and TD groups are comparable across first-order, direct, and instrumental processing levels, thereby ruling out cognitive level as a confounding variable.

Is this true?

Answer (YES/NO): YES